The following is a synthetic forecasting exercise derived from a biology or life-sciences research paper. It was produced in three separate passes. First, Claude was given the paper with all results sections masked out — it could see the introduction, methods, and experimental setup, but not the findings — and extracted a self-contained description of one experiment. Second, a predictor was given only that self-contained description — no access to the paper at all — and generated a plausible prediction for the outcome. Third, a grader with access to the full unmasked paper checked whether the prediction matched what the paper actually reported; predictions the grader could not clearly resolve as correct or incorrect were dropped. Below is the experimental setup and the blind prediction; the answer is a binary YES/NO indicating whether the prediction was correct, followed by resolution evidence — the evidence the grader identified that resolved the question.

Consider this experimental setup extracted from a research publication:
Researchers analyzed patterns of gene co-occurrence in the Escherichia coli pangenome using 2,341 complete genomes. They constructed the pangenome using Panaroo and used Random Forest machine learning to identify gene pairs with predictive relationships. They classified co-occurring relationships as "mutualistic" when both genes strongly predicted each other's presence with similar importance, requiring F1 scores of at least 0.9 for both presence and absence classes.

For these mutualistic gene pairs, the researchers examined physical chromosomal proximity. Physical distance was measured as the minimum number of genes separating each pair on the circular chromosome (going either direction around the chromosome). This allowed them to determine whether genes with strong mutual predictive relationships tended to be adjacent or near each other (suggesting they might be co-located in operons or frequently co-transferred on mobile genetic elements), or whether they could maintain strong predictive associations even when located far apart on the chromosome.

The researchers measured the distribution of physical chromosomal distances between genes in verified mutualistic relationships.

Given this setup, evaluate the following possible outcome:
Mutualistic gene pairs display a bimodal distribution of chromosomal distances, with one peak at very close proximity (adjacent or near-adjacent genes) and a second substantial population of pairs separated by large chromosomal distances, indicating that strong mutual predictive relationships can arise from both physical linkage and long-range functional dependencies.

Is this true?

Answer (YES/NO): NO